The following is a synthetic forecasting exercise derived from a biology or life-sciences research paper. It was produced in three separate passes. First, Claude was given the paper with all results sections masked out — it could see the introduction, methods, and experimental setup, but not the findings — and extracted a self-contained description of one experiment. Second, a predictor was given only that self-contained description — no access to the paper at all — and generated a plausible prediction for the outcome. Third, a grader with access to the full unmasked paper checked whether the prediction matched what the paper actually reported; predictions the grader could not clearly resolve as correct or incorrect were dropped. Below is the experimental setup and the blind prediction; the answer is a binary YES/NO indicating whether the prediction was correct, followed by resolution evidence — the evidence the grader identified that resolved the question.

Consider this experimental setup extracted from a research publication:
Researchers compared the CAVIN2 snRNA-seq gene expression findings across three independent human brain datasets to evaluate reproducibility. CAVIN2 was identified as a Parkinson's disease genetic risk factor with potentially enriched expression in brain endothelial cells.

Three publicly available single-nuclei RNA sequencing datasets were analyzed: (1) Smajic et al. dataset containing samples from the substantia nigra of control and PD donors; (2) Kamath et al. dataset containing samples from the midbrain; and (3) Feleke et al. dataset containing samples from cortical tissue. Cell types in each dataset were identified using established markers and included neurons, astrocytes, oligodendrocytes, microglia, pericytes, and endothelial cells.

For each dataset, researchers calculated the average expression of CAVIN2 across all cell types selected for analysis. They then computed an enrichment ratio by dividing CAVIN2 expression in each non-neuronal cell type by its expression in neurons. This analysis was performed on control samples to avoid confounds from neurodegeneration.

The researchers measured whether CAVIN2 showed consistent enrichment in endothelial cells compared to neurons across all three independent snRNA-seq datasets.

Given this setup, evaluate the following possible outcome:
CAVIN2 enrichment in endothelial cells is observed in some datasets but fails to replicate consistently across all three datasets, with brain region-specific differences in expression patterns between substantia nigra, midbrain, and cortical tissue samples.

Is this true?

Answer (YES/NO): NO